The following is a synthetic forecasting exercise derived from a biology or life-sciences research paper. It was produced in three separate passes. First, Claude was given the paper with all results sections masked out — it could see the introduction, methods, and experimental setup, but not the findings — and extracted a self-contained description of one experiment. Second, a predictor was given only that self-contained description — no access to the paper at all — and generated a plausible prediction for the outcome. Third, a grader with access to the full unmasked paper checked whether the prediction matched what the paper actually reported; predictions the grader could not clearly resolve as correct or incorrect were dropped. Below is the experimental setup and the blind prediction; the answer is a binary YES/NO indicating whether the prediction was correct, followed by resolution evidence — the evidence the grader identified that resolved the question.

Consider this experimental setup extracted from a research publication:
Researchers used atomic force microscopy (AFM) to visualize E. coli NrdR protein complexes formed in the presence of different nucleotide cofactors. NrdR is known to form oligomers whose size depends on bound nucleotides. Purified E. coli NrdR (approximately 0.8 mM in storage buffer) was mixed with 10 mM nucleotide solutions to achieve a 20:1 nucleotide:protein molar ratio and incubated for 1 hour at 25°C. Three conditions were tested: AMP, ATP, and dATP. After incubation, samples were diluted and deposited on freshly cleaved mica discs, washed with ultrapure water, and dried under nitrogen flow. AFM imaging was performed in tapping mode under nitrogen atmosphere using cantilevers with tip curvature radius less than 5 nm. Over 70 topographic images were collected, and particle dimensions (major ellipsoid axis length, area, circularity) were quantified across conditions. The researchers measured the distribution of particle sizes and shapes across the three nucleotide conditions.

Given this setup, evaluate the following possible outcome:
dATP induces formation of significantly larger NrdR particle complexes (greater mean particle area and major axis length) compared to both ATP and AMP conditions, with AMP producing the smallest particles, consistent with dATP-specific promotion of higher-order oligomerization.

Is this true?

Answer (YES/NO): NO